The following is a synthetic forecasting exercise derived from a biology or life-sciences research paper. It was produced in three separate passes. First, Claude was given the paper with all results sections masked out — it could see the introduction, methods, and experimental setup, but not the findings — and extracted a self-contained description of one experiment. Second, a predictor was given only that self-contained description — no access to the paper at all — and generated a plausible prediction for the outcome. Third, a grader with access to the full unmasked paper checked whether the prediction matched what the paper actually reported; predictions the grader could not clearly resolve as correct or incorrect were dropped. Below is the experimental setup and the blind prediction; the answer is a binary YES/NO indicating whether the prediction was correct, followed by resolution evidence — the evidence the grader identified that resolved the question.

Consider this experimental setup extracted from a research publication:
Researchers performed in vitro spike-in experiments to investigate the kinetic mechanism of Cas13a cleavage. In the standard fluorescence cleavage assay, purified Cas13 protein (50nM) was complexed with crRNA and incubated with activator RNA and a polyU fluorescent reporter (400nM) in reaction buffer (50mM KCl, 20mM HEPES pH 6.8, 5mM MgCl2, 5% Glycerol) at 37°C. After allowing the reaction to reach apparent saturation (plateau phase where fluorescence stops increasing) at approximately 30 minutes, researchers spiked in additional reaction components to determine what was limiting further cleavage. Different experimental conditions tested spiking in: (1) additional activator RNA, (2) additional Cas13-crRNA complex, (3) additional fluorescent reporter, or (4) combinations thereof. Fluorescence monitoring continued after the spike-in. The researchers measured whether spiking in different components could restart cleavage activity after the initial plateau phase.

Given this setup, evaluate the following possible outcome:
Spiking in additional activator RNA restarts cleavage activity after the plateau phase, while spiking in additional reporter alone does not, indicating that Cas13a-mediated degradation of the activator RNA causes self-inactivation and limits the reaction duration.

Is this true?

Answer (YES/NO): NO